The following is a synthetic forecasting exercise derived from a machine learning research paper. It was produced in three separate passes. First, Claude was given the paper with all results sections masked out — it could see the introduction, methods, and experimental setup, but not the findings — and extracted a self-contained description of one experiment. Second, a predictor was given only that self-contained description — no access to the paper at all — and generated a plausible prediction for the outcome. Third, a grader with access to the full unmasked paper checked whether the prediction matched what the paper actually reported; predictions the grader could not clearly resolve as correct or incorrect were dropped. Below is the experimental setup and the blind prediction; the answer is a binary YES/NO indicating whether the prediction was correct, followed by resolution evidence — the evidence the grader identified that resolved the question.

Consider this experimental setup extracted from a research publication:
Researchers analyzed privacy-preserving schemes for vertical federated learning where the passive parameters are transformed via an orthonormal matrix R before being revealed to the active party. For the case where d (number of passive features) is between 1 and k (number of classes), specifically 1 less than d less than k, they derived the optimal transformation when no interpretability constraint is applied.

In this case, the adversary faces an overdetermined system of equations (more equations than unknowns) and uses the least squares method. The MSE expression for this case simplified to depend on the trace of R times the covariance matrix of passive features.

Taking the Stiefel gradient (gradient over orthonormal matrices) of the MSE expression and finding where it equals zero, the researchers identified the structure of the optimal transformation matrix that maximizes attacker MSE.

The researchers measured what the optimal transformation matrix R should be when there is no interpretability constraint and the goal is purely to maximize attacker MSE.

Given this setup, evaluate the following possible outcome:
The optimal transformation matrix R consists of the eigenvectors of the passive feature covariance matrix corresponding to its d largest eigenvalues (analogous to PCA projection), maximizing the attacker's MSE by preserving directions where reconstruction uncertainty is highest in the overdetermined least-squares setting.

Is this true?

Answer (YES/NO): NO